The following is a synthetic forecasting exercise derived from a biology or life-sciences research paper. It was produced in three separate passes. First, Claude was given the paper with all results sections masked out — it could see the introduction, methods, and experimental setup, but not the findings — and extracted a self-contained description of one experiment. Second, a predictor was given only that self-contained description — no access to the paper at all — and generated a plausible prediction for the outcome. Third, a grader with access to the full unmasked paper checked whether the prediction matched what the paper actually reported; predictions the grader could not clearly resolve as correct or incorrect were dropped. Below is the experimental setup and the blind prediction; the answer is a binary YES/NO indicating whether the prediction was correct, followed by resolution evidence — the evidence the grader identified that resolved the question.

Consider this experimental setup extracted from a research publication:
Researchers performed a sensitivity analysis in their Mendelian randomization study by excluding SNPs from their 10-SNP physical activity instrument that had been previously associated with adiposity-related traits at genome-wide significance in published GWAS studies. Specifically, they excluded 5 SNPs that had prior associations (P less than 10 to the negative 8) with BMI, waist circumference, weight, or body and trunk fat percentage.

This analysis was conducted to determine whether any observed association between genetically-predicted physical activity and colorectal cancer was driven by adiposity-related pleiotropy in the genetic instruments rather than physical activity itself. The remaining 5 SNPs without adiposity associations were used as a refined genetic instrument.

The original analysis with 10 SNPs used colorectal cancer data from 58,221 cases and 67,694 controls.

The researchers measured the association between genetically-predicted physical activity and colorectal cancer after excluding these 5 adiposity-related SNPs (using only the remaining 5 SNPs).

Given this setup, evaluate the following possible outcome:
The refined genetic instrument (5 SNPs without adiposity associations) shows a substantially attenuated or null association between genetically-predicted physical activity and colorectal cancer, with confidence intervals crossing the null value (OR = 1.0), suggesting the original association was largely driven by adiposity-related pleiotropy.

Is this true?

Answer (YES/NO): NO